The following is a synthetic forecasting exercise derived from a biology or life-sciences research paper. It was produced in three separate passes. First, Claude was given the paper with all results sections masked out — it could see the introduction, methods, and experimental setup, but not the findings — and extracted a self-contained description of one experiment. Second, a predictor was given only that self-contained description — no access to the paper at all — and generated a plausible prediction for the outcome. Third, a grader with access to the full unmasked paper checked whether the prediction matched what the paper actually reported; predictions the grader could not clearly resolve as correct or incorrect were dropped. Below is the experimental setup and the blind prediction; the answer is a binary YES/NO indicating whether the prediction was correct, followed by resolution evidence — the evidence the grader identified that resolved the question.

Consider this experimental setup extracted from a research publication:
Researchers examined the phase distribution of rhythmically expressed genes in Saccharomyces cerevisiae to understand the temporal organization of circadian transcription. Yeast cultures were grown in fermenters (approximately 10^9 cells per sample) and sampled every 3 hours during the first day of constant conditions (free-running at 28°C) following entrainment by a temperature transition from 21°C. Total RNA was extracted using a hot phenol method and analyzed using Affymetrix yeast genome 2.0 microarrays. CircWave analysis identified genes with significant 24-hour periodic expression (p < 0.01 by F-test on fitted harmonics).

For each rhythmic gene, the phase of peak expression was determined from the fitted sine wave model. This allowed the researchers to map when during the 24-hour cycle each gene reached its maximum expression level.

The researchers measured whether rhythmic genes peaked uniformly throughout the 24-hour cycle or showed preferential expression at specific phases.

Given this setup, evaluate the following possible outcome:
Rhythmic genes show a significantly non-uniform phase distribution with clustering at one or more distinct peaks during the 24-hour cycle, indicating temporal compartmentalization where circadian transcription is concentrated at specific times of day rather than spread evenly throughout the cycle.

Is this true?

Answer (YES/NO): NO